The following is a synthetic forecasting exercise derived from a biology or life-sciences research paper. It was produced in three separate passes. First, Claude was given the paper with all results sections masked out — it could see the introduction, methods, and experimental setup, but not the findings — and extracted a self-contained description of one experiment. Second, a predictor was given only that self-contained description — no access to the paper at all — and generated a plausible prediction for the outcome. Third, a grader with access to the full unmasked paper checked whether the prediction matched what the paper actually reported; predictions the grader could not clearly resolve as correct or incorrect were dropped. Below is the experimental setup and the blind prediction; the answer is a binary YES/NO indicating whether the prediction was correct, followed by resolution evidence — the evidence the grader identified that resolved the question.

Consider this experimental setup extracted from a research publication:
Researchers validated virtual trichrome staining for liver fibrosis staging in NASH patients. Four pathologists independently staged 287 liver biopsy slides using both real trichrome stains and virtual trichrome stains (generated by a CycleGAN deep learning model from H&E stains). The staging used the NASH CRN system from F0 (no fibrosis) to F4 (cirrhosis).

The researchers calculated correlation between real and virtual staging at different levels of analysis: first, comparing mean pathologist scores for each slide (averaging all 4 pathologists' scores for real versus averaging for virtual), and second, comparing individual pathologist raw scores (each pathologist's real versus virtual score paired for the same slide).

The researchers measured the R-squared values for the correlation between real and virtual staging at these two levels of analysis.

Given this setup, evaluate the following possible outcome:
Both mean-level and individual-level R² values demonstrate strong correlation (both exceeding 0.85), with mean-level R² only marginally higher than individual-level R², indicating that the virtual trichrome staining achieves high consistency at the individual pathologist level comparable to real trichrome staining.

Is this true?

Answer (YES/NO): NO